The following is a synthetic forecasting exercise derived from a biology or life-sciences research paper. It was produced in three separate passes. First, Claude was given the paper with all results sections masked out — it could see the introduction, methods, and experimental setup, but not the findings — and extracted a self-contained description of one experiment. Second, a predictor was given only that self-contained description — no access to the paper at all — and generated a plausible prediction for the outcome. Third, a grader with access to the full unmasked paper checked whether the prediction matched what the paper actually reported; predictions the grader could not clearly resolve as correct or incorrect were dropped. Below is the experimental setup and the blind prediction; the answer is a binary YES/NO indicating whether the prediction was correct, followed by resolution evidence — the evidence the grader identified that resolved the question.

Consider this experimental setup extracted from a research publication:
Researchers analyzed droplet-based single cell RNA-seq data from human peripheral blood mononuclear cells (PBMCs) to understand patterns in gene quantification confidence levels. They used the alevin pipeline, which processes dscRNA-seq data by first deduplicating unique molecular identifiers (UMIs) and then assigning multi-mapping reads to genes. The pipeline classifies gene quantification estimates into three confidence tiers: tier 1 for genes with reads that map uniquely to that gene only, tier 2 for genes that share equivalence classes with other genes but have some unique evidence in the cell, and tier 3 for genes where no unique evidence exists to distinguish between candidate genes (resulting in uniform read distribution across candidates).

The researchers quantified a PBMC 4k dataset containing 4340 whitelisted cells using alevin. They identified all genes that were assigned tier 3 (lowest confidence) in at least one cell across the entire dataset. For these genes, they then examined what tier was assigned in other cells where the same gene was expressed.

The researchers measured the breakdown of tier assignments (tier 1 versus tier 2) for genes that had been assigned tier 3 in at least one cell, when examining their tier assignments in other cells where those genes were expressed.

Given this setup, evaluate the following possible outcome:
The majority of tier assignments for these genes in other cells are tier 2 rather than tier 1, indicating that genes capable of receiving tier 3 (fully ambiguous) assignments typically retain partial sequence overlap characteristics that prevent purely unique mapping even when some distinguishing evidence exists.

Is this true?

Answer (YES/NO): YES